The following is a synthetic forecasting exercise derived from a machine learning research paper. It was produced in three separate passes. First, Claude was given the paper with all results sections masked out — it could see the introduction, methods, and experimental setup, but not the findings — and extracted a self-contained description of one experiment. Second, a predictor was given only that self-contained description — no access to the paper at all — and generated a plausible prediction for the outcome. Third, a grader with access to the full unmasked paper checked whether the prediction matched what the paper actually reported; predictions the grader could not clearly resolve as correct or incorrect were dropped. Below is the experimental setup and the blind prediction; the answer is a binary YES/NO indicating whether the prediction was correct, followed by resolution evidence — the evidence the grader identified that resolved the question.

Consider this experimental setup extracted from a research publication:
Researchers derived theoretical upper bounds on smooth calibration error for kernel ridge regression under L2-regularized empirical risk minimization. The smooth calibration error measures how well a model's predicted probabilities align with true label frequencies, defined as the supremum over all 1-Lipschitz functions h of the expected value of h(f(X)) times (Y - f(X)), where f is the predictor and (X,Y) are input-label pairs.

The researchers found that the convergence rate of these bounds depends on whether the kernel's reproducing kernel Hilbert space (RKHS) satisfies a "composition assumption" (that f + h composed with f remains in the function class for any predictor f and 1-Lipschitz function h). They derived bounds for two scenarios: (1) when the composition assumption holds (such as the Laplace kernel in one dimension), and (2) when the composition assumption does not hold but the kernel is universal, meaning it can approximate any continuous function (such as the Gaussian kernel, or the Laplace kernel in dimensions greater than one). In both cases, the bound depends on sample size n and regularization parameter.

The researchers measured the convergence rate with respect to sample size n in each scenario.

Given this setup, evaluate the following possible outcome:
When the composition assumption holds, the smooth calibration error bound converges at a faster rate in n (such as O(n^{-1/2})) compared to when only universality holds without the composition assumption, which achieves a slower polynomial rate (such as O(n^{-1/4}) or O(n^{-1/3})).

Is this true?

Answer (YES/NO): YES